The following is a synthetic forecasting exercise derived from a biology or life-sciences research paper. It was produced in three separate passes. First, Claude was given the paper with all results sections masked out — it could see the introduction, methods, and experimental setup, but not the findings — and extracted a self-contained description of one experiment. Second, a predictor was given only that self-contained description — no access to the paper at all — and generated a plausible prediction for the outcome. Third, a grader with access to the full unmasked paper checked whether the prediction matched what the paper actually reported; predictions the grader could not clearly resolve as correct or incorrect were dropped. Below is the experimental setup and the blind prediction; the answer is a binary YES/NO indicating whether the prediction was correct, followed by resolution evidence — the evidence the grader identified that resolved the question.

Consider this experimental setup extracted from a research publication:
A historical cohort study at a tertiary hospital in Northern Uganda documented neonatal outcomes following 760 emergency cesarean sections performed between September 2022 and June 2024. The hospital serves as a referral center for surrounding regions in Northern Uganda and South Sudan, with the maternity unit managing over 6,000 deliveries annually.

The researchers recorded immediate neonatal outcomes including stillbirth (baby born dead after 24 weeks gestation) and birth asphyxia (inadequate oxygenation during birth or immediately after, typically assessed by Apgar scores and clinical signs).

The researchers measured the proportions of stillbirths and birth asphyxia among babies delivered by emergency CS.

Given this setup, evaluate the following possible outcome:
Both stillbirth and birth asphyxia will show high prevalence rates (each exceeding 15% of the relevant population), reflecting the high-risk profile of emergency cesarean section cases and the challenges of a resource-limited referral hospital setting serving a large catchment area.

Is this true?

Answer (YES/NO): NO